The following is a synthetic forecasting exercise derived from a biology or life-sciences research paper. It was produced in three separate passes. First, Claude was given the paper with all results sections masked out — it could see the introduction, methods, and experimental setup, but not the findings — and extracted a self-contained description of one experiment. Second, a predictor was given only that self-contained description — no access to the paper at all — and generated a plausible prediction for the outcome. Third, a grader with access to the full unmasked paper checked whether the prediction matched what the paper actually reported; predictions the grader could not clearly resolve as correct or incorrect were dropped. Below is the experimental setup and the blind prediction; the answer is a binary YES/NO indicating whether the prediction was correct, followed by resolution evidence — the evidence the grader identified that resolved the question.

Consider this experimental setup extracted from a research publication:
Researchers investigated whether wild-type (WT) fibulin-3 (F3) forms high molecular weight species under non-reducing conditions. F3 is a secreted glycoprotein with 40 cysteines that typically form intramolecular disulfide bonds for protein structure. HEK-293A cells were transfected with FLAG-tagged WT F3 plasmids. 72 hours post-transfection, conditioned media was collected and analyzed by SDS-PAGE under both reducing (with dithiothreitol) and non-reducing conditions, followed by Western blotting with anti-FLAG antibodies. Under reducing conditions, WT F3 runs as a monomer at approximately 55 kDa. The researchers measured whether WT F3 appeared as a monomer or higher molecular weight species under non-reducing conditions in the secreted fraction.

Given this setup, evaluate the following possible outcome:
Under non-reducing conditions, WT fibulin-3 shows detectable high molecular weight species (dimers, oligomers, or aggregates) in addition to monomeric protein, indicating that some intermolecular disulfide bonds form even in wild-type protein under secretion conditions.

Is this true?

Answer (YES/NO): NO